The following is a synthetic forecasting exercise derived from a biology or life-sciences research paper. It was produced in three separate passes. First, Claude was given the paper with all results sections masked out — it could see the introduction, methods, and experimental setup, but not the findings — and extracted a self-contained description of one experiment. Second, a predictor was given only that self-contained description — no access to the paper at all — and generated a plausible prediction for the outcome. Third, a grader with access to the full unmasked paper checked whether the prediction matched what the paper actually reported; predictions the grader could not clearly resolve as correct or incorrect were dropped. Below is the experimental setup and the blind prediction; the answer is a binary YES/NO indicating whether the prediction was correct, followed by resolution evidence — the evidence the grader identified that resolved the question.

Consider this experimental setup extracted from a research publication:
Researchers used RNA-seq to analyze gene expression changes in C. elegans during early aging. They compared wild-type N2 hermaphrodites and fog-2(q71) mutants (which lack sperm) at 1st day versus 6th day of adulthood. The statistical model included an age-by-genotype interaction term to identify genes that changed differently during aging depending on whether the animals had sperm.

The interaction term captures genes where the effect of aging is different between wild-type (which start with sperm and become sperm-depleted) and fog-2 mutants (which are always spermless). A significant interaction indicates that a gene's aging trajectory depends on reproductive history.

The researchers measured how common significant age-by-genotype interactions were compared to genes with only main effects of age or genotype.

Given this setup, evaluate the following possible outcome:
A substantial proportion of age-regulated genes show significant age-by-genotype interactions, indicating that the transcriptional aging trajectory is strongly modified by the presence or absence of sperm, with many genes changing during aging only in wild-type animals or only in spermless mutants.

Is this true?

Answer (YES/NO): YES